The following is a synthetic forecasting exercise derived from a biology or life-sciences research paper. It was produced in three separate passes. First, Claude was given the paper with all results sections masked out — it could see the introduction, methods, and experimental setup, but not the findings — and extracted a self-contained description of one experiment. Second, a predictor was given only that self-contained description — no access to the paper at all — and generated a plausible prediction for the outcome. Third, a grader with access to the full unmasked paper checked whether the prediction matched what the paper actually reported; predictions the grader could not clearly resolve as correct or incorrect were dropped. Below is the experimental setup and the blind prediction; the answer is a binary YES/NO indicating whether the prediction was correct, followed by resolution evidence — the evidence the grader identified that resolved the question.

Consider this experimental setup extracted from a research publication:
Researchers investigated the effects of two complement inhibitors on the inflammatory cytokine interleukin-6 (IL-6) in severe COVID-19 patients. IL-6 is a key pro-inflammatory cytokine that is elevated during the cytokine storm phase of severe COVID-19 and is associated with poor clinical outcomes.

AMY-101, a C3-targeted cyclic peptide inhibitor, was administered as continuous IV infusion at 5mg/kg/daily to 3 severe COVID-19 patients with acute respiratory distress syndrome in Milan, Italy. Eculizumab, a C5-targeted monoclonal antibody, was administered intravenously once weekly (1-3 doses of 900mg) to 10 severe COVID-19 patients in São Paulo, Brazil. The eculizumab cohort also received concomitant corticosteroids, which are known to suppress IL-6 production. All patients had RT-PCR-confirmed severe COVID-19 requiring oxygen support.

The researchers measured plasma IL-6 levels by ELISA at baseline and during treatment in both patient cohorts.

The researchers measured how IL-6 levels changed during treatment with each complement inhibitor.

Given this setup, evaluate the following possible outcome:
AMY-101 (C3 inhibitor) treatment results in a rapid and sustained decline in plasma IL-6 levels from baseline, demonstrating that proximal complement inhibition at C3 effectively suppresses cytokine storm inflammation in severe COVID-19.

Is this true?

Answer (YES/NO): YES